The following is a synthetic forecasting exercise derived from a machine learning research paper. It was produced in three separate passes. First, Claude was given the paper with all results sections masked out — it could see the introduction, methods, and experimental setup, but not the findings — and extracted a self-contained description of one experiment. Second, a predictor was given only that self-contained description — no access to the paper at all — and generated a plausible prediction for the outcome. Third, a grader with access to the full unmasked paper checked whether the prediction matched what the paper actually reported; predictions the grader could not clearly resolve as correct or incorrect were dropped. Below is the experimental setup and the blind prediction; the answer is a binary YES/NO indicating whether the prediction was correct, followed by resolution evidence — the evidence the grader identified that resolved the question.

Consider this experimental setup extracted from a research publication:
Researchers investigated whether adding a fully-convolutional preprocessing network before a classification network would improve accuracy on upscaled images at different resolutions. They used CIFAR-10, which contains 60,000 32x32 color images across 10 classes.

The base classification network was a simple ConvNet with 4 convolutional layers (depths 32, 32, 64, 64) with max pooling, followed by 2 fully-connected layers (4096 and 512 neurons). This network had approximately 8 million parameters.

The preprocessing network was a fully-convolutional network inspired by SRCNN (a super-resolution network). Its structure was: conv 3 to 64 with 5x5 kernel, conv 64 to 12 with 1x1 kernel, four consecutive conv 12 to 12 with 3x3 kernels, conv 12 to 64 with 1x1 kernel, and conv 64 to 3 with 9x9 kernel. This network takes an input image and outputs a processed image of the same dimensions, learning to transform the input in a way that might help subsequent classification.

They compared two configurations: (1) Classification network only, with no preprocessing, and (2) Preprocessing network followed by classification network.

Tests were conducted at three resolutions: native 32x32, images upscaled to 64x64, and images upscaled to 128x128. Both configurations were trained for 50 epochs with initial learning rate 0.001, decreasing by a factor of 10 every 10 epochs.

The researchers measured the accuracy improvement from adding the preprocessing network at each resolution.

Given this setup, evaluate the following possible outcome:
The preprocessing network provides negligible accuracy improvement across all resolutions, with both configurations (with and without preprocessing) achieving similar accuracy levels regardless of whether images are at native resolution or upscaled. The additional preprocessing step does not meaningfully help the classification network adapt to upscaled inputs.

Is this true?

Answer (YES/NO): NO